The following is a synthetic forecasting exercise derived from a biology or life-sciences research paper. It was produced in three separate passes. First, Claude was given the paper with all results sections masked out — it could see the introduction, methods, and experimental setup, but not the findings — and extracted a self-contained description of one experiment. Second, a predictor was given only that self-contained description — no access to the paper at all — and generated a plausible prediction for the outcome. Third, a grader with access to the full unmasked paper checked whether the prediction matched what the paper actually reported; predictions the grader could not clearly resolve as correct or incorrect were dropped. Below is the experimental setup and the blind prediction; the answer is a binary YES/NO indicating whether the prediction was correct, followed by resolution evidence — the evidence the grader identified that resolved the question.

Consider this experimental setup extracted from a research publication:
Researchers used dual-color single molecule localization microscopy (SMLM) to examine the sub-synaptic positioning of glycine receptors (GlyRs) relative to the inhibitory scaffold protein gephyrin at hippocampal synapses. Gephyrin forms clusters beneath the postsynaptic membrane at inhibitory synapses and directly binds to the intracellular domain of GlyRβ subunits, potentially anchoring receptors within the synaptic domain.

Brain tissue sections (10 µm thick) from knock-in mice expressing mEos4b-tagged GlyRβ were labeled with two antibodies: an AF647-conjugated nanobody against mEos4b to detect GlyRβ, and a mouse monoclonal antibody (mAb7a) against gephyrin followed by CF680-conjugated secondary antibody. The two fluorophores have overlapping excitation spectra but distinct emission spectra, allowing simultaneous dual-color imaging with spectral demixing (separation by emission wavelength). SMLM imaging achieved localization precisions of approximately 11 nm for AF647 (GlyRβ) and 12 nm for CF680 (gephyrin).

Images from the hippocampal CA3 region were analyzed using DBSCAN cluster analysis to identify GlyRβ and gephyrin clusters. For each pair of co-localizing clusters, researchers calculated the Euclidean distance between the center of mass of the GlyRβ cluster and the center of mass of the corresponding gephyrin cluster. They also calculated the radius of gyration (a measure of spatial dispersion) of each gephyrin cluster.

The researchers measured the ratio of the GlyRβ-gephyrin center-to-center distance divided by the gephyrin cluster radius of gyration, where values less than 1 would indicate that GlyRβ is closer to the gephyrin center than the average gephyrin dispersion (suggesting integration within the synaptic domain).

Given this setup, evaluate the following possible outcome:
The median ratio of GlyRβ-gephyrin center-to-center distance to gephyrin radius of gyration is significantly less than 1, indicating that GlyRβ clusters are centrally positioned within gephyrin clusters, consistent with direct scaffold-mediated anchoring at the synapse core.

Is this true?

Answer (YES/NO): YES